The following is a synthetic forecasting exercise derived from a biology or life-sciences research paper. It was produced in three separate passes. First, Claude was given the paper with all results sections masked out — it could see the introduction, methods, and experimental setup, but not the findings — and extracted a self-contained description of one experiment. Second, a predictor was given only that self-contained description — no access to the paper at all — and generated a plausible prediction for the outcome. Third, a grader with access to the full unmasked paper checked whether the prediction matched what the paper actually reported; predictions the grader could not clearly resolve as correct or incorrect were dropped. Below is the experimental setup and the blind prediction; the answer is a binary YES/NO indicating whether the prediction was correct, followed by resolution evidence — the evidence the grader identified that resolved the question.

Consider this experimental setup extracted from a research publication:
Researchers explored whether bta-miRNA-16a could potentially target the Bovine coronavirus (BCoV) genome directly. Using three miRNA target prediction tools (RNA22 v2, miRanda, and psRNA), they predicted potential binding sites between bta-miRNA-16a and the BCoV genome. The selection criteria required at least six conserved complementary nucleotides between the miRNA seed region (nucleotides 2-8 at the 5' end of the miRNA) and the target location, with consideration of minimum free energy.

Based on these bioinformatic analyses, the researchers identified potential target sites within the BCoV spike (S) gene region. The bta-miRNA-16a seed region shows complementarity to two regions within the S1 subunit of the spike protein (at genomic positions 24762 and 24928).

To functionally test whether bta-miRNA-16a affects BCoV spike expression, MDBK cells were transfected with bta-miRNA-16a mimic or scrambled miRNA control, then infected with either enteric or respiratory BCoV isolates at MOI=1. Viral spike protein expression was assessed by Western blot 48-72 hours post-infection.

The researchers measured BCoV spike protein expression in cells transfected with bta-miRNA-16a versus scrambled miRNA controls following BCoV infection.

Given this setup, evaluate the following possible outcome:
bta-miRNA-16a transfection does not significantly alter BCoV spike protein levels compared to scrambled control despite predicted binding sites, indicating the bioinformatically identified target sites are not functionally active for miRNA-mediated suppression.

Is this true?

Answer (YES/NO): NO